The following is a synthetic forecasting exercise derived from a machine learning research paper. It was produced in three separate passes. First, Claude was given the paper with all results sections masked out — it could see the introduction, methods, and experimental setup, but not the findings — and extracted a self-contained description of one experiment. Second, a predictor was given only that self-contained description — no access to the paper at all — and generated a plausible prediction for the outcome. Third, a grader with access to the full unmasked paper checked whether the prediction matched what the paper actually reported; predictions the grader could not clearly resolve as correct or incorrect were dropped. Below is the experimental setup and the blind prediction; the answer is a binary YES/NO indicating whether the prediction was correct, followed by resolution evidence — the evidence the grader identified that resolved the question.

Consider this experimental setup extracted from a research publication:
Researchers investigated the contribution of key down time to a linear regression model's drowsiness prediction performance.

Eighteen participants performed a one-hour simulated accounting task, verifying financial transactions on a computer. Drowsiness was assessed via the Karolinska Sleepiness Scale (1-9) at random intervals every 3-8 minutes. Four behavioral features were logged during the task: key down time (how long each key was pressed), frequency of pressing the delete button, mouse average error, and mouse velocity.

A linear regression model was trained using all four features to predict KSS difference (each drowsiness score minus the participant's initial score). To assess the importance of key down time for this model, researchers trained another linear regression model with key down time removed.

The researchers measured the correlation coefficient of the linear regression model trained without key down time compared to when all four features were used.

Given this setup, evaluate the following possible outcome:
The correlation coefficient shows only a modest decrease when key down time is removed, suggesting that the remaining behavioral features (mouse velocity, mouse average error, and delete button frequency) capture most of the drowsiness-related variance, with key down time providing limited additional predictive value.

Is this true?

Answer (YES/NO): NO